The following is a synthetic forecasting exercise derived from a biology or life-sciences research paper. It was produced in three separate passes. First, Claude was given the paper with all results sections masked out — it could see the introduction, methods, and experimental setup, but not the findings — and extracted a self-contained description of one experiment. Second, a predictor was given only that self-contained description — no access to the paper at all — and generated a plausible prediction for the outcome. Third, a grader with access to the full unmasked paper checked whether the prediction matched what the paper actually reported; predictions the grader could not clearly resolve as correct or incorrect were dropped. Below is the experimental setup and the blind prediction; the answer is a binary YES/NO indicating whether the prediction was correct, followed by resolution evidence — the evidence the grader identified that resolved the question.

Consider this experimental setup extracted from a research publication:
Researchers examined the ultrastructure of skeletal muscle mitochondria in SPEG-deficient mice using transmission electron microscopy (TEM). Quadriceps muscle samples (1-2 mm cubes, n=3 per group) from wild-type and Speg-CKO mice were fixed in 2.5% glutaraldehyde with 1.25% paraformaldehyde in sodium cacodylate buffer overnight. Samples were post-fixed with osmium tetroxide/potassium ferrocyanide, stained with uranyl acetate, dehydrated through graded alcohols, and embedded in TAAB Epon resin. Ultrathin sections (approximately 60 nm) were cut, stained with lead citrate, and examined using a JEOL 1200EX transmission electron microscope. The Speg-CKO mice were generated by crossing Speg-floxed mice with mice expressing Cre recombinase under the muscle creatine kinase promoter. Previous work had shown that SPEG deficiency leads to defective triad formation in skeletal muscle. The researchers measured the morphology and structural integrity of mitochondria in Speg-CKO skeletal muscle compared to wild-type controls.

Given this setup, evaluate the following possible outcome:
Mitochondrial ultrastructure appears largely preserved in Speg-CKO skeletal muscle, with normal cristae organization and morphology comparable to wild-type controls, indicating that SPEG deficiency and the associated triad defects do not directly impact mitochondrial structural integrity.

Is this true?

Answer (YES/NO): NO